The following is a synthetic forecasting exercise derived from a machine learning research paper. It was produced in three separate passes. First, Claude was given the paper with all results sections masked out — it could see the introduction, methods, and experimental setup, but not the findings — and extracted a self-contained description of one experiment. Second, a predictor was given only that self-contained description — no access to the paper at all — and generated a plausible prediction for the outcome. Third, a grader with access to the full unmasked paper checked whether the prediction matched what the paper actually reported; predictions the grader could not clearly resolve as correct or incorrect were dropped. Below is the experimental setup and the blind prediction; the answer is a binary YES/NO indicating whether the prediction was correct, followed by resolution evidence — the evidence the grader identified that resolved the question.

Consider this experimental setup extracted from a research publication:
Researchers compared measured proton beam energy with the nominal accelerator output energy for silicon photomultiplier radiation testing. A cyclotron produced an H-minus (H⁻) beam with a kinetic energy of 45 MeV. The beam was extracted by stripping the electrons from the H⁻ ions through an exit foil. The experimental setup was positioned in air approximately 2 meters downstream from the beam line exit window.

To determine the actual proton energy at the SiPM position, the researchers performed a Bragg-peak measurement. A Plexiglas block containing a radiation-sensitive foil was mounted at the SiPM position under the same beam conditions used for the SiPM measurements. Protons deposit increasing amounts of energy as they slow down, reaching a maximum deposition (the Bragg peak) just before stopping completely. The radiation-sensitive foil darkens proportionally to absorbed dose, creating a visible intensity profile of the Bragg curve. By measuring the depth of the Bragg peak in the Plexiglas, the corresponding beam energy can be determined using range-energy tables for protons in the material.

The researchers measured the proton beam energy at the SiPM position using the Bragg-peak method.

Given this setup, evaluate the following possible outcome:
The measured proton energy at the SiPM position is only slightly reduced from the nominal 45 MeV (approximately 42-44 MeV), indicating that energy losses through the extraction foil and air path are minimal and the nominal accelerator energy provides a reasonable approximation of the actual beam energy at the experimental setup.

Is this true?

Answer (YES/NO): NO